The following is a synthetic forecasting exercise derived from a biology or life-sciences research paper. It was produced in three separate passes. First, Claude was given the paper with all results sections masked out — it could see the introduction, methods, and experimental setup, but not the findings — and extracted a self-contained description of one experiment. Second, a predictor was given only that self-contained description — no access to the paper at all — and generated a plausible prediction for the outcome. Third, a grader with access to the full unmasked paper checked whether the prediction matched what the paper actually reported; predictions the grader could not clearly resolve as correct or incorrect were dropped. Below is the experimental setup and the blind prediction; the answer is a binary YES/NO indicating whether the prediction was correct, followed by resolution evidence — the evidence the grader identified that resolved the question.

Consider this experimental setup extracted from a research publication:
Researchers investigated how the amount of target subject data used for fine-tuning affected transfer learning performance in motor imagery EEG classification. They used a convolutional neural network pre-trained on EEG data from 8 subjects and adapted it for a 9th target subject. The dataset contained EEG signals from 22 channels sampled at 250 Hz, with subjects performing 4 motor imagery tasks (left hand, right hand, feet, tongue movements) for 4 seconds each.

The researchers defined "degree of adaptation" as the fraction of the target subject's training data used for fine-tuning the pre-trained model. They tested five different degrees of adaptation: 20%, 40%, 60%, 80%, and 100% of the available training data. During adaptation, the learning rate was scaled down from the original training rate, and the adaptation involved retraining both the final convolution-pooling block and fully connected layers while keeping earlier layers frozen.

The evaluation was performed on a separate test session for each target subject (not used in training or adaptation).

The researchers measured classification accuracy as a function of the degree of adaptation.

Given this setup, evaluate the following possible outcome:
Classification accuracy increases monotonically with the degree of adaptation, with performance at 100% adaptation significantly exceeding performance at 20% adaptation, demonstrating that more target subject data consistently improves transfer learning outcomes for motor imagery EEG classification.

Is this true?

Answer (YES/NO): NO